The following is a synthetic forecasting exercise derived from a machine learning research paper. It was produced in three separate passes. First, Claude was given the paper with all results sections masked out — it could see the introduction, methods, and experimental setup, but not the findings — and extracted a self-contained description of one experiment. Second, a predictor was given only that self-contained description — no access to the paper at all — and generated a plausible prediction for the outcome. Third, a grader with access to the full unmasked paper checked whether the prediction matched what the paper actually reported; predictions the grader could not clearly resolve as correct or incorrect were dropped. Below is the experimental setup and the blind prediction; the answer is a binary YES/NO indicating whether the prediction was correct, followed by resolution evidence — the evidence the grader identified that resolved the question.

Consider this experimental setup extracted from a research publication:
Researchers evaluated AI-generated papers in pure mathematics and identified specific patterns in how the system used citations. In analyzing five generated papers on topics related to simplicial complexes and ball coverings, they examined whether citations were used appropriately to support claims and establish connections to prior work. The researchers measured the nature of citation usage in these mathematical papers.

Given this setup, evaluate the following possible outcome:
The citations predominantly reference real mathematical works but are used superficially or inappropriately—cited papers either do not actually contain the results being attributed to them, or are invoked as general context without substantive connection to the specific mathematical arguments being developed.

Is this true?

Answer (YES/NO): YES